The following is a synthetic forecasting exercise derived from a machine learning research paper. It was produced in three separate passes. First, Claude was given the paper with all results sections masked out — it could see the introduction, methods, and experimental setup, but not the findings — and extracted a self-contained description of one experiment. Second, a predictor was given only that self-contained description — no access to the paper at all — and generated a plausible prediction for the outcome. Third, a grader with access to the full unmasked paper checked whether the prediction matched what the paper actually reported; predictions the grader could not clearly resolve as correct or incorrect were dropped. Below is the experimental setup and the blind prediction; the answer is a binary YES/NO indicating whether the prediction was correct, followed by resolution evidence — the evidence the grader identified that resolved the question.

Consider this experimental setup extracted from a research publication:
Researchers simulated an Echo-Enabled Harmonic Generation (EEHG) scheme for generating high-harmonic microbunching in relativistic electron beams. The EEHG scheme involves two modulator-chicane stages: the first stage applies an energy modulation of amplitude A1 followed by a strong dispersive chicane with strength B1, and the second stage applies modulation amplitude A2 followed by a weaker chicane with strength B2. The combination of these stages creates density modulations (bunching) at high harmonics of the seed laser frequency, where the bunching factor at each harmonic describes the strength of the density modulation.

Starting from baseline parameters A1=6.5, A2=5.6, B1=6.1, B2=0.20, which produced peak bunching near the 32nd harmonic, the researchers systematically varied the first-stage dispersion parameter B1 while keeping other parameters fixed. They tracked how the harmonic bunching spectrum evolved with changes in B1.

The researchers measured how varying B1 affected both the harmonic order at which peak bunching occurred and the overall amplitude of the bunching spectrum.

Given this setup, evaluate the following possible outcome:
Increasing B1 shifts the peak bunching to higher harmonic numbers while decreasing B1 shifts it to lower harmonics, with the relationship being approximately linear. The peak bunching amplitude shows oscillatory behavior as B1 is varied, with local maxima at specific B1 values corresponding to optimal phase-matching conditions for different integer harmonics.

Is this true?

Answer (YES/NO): NO